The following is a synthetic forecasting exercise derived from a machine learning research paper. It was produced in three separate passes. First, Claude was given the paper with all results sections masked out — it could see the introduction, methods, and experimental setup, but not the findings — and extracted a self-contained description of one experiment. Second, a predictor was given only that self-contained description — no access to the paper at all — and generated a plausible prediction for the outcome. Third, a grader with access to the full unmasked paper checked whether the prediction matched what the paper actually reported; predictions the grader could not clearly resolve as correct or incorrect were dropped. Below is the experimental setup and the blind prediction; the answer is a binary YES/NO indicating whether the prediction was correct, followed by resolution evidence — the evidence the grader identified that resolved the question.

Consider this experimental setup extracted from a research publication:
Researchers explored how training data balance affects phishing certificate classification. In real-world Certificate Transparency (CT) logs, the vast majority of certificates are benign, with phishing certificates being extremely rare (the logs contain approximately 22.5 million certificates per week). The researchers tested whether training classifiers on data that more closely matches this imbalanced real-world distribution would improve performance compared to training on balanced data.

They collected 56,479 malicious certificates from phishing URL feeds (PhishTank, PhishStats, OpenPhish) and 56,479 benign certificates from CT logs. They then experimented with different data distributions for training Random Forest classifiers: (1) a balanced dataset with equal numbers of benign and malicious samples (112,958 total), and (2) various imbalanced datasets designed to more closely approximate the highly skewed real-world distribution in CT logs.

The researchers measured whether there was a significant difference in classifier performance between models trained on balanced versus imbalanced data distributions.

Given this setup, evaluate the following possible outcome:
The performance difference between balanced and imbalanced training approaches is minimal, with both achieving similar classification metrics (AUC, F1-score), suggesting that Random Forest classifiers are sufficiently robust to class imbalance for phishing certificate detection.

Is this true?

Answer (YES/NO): NO